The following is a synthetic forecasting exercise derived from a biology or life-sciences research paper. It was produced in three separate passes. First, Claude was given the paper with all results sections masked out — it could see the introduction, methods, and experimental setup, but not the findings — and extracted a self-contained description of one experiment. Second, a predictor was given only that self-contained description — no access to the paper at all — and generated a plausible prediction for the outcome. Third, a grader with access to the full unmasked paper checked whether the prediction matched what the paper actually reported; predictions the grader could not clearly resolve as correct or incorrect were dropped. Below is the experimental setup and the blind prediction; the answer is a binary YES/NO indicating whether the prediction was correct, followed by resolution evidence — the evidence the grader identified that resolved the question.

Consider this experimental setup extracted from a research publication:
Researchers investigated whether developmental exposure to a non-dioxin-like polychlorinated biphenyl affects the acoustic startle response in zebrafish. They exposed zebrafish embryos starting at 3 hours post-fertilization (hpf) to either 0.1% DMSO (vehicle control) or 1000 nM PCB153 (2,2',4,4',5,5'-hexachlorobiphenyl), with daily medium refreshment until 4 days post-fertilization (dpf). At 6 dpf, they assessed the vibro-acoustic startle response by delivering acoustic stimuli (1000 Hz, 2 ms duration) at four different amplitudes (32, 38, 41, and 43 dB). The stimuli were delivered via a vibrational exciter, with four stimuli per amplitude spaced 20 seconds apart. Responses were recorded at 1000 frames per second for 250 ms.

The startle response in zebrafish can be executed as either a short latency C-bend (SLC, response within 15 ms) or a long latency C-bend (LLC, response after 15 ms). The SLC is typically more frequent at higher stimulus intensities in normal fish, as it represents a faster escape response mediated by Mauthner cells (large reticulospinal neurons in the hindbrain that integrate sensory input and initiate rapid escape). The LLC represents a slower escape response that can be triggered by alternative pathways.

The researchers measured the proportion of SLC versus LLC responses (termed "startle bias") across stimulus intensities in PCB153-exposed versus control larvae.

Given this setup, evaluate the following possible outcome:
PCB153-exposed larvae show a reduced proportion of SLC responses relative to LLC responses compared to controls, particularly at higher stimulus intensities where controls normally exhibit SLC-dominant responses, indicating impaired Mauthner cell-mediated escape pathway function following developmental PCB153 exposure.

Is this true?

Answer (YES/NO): YES